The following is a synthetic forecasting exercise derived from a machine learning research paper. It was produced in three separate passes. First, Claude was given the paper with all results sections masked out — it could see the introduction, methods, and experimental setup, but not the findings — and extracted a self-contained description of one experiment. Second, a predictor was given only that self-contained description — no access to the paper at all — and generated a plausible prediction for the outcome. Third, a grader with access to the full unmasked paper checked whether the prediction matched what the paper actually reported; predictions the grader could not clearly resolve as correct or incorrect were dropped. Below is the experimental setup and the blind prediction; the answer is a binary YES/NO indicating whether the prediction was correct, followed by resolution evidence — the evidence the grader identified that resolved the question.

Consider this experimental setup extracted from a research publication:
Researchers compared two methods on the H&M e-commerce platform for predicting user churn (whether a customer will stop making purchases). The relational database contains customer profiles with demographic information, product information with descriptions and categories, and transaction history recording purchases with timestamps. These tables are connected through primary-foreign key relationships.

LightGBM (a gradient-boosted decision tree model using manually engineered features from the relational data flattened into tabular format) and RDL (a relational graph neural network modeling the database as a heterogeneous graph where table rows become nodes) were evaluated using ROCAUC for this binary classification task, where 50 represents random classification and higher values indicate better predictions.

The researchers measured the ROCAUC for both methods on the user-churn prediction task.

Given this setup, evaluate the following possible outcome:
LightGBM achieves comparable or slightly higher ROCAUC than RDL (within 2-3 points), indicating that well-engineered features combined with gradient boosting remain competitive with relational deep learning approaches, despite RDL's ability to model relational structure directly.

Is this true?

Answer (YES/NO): YES